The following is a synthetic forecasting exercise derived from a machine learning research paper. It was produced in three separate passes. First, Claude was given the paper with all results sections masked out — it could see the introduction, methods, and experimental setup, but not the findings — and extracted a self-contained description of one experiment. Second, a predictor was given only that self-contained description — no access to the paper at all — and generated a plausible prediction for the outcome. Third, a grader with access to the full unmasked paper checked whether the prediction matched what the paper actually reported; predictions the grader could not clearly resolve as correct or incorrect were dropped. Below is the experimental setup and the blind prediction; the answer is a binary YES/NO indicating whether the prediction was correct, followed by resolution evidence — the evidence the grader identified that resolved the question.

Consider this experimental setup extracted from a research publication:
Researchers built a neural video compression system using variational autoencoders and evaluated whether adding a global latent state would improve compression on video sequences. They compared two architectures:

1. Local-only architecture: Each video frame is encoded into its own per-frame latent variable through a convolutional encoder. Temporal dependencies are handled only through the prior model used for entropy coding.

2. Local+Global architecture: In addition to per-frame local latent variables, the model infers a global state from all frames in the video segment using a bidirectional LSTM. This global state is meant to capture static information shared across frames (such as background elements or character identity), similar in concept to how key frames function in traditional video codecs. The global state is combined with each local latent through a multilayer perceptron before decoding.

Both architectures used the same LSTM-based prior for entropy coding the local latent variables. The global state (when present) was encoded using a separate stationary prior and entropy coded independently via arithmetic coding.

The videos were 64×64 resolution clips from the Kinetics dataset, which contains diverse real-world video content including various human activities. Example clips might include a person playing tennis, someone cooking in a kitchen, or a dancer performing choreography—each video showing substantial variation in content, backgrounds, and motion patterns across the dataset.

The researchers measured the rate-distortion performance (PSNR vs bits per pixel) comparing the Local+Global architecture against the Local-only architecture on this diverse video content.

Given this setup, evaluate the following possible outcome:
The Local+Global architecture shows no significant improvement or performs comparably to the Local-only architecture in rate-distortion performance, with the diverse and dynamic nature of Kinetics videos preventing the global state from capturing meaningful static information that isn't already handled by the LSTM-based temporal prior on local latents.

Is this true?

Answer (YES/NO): NO